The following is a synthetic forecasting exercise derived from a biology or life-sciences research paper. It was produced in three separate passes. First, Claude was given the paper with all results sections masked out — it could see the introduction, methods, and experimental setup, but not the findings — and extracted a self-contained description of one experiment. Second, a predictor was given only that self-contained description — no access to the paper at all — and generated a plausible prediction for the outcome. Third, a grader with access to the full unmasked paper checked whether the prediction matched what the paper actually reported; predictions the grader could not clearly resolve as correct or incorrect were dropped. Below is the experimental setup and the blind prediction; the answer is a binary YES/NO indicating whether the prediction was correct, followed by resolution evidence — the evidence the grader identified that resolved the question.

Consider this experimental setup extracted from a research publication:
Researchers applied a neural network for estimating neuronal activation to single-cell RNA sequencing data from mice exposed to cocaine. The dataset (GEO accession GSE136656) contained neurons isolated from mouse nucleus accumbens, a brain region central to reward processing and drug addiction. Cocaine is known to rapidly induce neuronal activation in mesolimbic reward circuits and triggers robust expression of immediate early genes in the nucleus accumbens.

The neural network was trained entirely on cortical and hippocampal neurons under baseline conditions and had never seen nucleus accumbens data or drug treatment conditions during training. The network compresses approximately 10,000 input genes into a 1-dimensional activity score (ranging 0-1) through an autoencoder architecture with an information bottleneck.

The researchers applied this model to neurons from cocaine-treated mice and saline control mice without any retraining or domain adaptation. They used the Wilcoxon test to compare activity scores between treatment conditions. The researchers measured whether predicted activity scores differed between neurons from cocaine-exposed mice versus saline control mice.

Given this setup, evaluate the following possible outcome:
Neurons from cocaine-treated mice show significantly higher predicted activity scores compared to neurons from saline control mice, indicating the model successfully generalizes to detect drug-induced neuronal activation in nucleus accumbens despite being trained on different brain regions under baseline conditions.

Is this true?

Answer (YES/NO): YES